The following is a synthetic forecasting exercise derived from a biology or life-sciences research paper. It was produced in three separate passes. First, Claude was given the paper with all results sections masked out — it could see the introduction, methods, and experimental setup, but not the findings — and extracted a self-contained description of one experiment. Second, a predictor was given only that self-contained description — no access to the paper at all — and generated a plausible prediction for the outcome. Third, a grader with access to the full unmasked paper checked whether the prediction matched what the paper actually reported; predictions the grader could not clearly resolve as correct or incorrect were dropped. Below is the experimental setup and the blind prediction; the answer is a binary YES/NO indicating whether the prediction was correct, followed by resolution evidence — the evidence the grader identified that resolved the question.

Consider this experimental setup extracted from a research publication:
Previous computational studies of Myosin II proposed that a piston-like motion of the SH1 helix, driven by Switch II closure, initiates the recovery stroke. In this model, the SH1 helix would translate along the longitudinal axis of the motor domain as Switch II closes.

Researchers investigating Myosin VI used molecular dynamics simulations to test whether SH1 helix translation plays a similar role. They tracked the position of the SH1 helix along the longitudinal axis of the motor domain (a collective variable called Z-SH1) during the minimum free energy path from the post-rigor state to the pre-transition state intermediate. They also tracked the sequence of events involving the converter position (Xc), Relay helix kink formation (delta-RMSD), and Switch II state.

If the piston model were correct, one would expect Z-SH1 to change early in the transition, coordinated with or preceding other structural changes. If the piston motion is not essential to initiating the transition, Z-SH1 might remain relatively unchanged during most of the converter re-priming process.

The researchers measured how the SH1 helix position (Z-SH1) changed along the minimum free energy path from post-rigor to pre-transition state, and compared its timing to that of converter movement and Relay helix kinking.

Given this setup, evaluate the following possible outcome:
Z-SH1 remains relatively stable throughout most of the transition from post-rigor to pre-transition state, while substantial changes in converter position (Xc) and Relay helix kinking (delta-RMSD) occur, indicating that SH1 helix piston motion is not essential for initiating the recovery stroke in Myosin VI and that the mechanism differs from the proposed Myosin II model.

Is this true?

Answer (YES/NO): YES